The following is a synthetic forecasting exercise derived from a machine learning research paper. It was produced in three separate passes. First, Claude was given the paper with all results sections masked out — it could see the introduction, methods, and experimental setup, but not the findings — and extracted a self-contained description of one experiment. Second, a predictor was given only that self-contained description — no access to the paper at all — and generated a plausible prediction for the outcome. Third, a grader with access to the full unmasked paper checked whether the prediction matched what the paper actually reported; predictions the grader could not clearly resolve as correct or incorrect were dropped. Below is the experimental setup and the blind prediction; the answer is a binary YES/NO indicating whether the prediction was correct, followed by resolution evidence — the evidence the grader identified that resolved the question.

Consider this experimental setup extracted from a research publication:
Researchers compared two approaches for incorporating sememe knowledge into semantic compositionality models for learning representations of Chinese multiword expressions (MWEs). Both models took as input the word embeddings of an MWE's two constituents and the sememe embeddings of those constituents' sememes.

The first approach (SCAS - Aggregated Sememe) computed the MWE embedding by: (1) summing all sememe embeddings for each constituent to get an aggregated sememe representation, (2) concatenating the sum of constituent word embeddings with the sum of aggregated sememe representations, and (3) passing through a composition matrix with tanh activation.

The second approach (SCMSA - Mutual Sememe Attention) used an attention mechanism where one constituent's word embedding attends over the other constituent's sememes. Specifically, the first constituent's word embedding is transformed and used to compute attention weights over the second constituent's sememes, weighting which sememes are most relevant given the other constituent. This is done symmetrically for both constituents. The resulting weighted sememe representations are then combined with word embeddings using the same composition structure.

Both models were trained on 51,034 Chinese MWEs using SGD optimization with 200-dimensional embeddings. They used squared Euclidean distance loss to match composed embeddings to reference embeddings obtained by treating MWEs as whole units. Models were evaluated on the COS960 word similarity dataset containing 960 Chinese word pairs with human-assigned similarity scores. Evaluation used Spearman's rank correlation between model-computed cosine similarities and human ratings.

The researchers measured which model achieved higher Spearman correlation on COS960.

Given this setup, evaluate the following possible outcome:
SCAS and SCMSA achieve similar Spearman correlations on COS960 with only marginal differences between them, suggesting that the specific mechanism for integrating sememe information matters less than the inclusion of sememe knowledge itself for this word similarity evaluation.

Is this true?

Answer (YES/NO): YES